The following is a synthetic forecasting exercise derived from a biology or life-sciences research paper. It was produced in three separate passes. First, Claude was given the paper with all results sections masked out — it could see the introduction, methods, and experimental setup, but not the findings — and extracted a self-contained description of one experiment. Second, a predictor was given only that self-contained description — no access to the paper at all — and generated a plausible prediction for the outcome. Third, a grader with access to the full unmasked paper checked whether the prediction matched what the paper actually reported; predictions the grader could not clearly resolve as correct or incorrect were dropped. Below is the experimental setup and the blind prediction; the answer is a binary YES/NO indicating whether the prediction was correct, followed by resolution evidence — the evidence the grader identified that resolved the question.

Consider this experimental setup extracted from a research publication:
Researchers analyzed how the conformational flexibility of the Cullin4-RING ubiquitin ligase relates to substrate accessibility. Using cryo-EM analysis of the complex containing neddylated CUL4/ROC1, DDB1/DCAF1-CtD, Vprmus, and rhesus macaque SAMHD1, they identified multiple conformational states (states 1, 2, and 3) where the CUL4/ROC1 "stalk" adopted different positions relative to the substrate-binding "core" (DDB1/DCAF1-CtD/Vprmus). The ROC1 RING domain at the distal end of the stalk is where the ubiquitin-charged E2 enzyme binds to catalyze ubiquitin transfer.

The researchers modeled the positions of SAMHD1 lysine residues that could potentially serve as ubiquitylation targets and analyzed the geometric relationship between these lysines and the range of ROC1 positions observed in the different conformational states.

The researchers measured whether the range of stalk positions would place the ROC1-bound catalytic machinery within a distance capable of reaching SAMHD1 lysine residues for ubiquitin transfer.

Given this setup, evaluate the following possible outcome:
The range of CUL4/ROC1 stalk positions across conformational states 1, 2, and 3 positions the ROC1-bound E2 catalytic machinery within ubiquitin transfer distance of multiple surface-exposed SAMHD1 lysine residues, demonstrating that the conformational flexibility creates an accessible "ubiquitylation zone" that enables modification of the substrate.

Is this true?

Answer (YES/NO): YES